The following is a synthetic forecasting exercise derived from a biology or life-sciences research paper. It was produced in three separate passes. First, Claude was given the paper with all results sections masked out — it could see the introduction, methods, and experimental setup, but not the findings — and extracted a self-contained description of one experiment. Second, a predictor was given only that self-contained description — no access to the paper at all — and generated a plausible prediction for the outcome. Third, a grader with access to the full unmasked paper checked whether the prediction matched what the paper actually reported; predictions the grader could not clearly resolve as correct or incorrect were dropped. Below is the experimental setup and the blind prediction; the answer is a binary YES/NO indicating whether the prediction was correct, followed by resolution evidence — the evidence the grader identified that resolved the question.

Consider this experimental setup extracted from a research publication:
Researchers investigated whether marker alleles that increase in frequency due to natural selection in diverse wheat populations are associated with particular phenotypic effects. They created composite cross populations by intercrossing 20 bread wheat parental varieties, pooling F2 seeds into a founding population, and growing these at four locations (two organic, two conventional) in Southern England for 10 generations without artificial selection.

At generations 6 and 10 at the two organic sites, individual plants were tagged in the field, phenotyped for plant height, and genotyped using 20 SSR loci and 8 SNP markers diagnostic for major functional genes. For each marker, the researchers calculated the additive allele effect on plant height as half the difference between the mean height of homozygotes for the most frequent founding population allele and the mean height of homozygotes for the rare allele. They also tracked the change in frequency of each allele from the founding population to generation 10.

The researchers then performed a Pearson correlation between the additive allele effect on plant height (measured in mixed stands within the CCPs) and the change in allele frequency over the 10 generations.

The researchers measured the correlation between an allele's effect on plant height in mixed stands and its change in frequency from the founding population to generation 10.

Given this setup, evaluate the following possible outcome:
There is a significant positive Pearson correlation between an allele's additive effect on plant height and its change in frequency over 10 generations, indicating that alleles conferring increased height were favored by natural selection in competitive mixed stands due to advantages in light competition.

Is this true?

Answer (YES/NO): YES